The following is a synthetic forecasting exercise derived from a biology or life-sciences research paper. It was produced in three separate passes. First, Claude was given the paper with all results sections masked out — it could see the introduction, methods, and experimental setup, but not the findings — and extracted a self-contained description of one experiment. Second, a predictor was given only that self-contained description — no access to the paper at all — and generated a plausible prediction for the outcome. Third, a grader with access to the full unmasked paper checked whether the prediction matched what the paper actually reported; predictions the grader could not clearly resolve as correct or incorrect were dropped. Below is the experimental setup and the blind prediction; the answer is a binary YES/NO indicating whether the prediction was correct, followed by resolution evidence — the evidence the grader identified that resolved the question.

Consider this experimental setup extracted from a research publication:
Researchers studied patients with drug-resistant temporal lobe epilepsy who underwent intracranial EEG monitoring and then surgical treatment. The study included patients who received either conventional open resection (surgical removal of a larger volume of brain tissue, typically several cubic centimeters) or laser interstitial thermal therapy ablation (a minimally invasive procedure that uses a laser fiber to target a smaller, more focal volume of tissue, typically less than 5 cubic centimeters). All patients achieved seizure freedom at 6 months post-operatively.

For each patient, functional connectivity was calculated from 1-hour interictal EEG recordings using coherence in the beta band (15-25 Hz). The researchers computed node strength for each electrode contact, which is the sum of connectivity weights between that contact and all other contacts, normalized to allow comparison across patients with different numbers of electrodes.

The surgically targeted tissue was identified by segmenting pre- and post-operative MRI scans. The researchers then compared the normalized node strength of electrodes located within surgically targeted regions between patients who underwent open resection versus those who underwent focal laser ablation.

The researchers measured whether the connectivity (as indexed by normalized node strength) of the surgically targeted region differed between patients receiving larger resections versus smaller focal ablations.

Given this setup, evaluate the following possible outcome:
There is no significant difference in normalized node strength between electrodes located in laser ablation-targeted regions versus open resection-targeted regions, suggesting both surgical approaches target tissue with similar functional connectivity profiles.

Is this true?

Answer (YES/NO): NO